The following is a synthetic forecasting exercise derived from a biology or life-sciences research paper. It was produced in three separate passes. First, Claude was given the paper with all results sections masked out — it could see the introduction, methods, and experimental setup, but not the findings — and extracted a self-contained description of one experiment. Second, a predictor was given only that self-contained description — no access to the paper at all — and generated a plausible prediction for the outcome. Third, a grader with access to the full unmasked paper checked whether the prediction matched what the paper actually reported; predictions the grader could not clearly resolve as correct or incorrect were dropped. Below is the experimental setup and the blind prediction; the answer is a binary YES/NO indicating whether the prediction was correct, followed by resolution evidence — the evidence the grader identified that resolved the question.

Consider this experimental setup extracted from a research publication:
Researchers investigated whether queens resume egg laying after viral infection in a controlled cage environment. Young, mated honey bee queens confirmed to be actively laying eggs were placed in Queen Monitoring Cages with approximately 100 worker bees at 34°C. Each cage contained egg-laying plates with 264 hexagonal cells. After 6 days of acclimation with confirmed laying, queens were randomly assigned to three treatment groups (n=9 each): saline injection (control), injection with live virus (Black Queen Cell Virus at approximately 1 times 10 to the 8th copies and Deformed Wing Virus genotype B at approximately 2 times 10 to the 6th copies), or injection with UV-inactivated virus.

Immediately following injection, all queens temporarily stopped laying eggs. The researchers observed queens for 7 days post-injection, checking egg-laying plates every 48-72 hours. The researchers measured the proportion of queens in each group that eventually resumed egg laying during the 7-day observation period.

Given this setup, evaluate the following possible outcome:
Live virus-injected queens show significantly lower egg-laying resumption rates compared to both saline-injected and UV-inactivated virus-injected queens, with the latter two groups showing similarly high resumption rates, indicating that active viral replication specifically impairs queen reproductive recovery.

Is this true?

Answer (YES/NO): YES